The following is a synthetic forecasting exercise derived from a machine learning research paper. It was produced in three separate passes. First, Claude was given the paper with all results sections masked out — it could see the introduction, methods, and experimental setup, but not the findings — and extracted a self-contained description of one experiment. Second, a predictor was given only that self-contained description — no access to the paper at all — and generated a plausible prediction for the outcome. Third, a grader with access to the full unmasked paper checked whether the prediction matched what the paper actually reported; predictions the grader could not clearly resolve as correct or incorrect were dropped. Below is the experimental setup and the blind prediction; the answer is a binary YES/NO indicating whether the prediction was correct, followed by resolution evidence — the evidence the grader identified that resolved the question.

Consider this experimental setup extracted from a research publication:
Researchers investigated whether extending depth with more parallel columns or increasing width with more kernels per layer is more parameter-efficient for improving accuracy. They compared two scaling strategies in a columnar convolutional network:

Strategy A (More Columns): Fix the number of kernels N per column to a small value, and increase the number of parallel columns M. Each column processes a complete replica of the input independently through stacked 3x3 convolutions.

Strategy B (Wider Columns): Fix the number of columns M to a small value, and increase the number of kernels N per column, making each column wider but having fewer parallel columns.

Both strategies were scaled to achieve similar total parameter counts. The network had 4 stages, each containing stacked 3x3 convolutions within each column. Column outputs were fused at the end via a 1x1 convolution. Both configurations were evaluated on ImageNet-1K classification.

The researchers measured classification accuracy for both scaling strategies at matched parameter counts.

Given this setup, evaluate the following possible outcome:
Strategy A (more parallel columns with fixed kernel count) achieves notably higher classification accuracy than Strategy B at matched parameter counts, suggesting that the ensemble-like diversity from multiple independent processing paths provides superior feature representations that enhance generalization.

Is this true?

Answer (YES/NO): YES